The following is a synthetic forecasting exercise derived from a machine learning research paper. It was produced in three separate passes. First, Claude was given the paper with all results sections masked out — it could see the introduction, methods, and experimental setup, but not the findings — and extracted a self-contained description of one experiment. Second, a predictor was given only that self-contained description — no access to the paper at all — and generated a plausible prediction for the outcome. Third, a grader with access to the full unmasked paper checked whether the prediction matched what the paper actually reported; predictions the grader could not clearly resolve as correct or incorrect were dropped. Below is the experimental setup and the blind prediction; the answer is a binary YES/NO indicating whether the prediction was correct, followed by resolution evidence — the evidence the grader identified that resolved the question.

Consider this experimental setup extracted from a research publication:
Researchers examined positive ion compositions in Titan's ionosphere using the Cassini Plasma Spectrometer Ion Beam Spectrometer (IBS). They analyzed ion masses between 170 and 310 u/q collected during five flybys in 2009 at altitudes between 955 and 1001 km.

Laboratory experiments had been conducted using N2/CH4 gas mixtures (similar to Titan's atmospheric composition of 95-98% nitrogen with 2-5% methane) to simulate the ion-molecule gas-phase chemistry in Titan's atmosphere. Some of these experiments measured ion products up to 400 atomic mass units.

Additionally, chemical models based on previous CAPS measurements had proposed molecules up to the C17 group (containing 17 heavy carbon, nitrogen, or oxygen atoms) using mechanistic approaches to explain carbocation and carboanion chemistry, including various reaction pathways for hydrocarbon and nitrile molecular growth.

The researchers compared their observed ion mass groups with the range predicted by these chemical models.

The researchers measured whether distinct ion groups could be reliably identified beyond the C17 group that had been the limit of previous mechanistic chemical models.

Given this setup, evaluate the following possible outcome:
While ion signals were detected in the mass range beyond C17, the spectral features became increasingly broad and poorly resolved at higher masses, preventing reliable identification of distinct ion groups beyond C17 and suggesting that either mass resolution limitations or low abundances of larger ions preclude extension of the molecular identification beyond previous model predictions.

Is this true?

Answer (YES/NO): NO